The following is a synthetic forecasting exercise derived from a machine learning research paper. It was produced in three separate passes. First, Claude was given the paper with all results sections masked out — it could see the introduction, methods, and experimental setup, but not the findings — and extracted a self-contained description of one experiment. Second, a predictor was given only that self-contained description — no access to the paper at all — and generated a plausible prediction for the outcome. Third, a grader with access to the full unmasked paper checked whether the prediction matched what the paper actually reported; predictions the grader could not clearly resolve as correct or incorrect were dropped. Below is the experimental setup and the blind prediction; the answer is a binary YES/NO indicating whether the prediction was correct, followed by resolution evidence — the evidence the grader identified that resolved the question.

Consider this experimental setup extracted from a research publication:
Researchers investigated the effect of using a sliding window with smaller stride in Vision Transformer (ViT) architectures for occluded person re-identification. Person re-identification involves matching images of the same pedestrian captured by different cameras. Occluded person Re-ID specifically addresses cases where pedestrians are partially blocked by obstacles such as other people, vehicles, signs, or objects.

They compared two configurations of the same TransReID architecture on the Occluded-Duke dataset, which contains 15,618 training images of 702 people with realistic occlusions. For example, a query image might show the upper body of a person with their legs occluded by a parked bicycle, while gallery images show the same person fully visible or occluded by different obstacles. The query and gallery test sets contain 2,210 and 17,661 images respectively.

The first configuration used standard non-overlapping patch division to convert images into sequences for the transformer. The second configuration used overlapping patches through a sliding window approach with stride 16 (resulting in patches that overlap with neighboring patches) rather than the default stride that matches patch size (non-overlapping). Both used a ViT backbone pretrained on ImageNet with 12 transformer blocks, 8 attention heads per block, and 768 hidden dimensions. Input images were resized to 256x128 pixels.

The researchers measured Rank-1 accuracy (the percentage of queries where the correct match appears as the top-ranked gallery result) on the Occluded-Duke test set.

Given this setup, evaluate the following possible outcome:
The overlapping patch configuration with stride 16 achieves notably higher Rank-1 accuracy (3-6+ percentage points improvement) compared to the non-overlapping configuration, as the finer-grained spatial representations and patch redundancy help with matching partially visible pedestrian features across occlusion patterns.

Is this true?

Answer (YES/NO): YES